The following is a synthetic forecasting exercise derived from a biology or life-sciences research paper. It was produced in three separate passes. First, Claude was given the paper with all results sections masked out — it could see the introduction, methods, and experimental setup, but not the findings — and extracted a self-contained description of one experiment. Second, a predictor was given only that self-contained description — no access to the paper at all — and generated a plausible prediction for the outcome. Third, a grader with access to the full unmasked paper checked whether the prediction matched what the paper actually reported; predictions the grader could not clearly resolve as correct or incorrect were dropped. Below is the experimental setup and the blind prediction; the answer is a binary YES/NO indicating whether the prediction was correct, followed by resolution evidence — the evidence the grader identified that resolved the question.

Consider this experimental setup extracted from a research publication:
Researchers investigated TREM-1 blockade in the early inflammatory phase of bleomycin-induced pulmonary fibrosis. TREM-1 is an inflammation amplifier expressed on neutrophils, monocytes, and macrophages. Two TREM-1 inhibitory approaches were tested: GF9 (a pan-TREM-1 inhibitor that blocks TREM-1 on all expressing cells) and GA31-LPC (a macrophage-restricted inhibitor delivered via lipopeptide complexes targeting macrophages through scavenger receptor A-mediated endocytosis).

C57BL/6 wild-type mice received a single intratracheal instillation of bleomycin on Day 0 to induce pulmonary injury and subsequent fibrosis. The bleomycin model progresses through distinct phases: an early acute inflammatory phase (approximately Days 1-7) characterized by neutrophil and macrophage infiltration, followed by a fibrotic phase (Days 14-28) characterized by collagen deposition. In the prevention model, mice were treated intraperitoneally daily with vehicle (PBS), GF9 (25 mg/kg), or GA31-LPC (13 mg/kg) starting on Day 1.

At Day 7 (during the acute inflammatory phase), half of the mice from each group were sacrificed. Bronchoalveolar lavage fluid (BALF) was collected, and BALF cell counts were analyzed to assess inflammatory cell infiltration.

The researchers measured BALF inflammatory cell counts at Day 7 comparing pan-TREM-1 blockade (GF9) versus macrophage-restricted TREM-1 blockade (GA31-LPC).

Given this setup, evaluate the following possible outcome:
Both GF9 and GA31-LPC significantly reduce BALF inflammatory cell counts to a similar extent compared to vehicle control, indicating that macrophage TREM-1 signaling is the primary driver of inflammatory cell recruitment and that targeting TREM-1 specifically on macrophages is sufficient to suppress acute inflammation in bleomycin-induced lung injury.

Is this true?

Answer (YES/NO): NO